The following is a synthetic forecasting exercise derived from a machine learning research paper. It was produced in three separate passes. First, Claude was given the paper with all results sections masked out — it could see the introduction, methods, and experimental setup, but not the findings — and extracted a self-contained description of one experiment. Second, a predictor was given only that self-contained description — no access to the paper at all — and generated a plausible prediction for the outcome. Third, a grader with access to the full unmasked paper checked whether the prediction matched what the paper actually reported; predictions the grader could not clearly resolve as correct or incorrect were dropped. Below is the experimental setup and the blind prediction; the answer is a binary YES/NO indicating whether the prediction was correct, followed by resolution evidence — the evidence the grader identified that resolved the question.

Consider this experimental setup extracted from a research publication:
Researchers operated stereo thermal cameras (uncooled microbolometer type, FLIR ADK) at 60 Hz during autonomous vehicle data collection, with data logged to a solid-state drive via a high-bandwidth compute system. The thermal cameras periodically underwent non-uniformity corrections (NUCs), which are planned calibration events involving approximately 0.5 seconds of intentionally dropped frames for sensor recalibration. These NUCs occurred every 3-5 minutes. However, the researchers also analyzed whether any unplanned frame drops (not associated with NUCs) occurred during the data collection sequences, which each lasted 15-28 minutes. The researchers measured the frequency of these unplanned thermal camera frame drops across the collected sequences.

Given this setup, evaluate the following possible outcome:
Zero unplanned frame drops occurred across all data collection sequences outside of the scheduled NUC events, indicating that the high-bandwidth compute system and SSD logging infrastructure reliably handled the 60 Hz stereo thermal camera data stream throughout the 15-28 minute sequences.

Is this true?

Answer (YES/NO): NO